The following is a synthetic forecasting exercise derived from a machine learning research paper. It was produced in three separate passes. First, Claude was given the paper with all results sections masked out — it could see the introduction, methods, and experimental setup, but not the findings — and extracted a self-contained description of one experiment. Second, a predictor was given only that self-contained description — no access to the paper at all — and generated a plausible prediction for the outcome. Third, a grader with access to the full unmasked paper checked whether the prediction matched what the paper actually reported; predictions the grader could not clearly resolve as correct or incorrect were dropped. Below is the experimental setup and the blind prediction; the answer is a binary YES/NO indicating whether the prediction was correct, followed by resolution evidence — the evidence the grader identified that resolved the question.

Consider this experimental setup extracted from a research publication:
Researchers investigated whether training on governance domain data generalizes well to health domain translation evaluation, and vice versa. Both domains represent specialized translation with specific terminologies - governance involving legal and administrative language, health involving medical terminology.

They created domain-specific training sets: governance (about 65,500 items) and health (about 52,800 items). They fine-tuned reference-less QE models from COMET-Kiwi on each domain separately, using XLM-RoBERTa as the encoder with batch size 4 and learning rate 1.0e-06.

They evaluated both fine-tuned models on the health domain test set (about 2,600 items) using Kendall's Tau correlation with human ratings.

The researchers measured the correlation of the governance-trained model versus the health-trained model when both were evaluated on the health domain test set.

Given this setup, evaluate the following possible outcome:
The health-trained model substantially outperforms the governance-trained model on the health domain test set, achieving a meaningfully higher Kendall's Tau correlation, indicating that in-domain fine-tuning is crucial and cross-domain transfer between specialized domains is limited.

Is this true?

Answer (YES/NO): NO